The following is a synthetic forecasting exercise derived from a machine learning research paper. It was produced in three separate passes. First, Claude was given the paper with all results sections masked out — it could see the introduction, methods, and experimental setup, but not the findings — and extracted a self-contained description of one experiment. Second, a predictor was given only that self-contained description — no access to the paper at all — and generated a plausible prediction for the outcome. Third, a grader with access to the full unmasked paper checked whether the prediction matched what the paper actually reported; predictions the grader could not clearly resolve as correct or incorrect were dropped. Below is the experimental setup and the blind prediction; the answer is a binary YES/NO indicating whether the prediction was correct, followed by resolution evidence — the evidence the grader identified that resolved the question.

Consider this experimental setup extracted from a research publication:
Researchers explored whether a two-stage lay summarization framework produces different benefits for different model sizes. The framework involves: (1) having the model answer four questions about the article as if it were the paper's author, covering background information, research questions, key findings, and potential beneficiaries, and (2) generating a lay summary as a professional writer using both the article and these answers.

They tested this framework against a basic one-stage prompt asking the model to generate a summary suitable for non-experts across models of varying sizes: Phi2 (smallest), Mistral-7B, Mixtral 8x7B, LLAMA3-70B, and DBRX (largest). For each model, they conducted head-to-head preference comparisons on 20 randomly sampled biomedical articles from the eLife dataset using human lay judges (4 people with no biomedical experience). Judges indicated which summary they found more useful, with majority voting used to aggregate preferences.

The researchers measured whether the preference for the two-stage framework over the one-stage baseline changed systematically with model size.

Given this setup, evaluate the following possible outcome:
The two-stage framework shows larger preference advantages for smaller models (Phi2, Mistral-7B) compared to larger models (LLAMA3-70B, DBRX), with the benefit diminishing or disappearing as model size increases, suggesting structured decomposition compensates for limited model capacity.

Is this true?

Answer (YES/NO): NO